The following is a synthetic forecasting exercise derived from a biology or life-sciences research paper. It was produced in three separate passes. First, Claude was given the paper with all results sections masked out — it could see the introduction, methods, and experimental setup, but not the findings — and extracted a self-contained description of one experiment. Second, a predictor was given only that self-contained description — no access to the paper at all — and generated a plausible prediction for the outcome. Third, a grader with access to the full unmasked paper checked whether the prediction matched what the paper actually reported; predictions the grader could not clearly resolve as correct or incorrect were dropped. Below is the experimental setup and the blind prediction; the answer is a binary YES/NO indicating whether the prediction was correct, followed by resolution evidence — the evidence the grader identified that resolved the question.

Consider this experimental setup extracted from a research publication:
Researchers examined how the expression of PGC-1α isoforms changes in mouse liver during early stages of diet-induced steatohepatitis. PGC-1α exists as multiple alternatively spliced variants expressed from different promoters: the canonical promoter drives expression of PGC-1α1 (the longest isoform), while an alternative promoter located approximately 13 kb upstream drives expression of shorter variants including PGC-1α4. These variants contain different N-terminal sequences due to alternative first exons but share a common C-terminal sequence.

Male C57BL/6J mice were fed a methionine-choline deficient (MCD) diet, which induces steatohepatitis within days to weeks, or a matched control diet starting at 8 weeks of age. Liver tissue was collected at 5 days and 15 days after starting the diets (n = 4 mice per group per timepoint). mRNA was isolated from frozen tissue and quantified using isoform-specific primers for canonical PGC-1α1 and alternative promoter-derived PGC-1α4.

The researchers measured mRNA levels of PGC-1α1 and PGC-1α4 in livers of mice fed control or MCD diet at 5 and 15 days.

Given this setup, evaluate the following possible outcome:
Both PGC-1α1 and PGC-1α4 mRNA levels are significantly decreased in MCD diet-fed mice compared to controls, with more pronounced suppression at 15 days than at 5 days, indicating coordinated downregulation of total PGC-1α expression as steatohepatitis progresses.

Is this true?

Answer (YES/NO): NO